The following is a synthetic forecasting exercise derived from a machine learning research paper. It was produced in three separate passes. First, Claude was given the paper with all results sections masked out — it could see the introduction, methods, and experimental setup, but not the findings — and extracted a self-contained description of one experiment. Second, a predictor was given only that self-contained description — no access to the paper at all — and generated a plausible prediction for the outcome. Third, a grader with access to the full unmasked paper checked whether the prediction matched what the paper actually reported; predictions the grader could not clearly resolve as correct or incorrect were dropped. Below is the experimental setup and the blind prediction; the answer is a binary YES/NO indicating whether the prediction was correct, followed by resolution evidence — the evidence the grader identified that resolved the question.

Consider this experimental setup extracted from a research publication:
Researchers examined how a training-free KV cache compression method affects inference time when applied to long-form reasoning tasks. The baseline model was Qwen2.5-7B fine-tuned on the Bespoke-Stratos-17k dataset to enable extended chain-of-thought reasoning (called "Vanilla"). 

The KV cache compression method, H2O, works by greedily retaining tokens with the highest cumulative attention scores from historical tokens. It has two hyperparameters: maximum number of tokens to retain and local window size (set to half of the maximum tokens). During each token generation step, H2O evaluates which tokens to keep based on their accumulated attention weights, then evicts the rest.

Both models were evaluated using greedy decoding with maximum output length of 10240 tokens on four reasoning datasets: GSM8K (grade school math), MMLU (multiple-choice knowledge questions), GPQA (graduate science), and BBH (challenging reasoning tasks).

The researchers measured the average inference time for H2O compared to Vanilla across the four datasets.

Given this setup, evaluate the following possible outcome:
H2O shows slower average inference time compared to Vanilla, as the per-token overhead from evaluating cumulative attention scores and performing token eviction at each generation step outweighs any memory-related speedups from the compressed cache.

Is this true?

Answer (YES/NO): YES